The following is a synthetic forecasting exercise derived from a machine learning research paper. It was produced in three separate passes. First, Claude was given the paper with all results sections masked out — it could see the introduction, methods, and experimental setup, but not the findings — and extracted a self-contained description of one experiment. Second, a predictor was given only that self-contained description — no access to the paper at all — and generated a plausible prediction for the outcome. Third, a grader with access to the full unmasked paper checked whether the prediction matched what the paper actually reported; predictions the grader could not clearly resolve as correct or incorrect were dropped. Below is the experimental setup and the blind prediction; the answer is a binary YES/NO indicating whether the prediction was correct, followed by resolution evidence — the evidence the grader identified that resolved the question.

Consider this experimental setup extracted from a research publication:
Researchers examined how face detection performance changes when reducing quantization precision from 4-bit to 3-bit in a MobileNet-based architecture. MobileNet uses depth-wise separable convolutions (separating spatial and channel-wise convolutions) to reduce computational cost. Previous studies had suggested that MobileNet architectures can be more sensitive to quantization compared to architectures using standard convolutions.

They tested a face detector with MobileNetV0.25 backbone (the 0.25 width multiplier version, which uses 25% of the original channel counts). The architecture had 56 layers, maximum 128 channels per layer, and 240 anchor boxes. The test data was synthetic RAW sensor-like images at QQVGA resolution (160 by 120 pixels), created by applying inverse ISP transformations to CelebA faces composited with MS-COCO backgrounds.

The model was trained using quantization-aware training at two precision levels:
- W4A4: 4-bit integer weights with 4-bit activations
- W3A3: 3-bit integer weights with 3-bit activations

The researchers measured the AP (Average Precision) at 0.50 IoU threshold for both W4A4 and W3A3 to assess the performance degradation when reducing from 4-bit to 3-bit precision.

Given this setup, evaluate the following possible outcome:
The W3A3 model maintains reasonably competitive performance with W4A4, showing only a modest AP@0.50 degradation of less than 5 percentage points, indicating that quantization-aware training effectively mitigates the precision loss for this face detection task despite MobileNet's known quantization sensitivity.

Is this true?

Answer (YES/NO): YES